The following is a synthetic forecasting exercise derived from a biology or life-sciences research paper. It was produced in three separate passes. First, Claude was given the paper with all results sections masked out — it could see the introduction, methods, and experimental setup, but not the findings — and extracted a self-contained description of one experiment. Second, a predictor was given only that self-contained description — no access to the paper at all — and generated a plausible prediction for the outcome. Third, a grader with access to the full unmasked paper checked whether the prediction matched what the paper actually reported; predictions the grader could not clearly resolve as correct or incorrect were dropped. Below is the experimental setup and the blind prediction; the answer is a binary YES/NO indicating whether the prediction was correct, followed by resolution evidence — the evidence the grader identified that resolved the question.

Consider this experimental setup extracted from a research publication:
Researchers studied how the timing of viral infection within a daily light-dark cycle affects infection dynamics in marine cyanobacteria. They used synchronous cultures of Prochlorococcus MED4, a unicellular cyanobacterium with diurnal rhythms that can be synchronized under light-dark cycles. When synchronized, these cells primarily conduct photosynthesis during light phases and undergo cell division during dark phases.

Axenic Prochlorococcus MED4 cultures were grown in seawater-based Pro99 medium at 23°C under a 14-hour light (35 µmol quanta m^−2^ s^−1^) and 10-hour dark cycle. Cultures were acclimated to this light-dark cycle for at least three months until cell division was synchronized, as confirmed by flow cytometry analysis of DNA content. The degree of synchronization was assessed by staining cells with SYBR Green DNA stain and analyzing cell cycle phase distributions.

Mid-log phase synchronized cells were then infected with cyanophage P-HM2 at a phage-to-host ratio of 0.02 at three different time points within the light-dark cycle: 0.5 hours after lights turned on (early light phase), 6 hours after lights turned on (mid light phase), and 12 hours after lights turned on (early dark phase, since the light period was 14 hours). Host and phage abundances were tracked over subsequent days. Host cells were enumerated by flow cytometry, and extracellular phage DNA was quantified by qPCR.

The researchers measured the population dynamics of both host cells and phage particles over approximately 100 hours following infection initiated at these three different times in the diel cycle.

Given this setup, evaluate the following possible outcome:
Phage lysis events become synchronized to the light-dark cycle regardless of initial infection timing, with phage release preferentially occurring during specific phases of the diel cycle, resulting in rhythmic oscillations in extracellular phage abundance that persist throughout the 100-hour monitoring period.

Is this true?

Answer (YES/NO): NO